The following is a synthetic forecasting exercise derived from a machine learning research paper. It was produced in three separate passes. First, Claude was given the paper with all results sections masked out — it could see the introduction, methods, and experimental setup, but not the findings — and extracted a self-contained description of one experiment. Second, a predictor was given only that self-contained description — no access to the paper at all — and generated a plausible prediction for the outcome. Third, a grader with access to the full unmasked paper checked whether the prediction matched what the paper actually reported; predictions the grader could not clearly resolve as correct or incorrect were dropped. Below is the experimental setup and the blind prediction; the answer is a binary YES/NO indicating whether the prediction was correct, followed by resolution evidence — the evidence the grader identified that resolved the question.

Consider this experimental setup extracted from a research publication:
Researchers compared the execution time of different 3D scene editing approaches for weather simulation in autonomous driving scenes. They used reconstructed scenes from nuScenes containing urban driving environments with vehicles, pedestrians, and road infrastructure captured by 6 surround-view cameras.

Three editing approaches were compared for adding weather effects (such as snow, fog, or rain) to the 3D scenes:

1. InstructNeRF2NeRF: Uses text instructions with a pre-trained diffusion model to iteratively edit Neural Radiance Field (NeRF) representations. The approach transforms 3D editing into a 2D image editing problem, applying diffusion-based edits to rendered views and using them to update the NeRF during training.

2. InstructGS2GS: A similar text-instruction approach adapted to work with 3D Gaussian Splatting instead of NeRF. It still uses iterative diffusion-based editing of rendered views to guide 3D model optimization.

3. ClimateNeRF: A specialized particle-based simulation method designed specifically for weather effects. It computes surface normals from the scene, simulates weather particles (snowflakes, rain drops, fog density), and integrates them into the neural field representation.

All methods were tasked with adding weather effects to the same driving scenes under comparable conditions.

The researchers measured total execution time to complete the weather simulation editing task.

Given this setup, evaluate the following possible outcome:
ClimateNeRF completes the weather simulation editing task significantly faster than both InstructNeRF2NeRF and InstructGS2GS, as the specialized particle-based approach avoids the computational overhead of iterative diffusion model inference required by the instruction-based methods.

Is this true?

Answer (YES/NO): NO